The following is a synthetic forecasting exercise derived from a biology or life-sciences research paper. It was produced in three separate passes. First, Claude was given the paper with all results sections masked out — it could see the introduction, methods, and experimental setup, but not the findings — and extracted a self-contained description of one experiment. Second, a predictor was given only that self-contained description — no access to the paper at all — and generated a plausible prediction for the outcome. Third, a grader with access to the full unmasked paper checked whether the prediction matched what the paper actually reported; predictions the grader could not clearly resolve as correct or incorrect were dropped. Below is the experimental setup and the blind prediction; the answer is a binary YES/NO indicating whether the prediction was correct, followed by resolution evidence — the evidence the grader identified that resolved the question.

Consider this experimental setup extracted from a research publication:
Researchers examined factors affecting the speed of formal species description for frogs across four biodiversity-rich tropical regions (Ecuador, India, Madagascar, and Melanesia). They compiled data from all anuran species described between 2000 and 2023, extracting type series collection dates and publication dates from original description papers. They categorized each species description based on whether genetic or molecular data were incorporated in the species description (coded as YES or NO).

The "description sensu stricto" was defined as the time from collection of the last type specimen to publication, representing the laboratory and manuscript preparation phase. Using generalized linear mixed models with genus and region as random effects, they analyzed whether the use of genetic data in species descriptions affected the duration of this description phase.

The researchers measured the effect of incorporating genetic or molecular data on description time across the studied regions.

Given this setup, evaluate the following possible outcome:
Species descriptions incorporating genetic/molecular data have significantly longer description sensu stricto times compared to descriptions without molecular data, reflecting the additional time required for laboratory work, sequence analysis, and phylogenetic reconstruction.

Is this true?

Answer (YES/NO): YES